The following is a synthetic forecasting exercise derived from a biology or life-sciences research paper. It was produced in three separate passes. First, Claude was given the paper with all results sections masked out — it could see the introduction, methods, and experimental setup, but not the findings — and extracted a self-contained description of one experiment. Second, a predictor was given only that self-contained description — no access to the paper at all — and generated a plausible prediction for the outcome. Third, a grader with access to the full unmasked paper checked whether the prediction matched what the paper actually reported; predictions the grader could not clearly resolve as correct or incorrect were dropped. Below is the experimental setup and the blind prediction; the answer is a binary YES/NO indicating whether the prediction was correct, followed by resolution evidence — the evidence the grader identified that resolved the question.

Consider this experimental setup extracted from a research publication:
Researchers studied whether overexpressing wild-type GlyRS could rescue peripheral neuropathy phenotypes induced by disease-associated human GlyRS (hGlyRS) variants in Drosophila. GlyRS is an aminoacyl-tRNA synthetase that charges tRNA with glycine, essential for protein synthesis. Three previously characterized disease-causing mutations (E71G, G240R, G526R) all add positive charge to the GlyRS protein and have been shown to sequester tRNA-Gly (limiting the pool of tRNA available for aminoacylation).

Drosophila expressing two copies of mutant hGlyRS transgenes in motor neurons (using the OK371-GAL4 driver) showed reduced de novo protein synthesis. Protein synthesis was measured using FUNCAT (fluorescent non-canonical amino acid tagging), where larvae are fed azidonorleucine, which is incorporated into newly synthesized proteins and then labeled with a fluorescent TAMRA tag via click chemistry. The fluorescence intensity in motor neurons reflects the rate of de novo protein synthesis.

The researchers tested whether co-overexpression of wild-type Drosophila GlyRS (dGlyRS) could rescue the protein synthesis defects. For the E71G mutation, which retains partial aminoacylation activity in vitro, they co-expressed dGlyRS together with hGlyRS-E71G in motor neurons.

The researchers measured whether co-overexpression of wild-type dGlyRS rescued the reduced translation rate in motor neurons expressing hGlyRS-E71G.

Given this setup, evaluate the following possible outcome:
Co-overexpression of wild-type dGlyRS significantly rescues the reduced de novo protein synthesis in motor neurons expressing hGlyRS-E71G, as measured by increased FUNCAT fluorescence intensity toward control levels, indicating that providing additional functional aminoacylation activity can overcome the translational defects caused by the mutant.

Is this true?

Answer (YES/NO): NO